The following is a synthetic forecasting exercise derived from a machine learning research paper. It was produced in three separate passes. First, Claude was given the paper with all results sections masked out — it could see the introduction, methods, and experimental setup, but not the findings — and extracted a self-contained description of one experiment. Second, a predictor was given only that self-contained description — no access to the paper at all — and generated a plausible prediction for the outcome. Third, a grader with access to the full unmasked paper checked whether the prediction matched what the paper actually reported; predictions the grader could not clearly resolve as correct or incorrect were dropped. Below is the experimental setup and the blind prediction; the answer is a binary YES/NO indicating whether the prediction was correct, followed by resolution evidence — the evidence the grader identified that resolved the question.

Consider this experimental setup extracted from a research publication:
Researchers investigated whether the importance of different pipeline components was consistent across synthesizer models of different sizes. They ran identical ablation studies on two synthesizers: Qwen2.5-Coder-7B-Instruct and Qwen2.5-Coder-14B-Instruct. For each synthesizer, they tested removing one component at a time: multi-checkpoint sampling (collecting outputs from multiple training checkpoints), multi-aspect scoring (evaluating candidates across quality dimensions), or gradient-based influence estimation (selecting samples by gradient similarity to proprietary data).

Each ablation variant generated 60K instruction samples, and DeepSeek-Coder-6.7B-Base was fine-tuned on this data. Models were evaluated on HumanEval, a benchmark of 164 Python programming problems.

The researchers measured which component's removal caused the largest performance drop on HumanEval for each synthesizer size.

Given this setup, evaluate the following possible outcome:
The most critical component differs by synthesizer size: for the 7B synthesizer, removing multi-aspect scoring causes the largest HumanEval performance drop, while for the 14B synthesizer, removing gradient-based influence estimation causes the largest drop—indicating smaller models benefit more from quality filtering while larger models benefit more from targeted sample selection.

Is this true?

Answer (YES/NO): NO